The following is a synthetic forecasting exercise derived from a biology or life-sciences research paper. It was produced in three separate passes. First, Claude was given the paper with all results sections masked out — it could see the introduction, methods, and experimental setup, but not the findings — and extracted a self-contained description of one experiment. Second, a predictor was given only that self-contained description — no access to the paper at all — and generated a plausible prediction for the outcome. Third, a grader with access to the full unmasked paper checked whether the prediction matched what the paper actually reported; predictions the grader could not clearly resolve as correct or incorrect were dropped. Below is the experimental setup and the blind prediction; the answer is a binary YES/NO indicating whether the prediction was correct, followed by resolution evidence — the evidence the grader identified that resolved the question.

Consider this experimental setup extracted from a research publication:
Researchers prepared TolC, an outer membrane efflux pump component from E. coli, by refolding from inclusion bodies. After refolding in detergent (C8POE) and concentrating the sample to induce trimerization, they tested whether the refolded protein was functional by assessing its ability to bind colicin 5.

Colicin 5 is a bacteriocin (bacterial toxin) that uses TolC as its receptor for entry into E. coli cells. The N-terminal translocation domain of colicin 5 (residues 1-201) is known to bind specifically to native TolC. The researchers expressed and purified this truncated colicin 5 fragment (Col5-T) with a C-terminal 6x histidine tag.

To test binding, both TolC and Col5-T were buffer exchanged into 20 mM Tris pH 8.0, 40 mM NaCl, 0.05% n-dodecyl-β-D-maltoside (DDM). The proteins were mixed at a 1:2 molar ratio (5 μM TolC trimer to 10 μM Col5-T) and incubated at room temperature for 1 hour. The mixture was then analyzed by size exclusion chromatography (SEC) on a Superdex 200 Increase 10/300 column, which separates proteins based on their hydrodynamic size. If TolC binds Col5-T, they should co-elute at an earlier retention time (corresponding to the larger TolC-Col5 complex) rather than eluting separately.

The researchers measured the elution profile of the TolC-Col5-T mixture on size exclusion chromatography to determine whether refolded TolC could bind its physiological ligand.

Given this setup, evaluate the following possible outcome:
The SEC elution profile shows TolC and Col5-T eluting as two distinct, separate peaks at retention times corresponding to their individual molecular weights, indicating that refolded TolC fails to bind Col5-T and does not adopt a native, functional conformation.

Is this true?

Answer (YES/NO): NO